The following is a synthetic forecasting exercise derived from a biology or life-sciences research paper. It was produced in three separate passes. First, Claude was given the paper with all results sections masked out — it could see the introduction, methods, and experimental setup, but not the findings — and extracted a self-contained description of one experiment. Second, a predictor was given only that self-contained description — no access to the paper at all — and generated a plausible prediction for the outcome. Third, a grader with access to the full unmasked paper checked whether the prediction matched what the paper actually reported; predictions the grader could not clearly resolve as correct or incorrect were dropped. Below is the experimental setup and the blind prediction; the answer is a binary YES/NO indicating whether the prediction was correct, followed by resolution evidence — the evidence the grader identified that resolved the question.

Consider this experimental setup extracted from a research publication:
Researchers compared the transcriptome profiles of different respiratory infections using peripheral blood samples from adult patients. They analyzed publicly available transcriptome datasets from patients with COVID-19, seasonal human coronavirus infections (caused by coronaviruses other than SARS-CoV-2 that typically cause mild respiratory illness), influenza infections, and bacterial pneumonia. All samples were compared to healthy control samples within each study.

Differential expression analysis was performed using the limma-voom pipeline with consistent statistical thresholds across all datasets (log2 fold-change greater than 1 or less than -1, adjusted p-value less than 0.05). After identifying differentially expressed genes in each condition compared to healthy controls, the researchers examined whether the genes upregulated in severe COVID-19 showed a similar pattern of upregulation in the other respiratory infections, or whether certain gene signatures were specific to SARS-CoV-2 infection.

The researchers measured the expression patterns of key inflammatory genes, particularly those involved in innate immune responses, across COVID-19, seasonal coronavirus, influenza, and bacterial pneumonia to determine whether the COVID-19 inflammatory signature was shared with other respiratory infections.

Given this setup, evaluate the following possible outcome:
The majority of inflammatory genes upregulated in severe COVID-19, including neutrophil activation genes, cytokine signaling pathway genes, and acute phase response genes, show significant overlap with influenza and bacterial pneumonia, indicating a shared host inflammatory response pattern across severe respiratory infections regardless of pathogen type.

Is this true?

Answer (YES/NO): NO